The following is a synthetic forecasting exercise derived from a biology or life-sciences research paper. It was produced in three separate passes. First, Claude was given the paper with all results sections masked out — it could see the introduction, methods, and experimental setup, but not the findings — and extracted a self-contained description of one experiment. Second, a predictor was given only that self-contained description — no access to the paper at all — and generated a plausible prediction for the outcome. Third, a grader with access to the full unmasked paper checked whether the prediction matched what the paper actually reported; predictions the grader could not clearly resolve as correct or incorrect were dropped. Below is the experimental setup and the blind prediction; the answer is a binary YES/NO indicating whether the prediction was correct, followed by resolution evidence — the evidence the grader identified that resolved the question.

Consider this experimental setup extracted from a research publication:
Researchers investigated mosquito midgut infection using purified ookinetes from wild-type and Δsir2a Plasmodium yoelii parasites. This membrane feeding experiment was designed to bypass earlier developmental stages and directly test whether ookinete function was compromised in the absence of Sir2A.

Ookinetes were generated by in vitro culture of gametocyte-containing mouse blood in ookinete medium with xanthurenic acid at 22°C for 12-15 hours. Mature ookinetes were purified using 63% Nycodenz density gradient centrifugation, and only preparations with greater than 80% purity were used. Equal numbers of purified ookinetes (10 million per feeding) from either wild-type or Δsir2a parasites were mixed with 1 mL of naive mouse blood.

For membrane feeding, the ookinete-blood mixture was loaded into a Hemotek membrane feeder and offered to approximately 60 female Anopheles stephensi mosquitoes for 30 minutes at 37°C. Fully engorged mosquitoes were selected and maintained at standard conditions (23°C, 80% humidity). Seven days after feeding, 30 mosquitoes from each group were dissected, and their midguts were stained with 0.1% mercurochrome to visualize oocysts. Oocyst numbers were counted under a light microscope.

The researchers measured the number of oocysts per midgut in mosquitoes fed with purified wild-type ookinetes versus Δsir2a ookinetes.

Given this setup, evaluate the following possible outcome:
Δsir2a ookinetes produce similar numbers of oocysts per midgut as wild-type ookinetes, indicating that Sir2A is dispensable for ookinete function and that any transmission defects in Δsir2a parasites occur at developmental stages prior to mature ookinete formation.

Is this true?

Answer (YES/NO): NO